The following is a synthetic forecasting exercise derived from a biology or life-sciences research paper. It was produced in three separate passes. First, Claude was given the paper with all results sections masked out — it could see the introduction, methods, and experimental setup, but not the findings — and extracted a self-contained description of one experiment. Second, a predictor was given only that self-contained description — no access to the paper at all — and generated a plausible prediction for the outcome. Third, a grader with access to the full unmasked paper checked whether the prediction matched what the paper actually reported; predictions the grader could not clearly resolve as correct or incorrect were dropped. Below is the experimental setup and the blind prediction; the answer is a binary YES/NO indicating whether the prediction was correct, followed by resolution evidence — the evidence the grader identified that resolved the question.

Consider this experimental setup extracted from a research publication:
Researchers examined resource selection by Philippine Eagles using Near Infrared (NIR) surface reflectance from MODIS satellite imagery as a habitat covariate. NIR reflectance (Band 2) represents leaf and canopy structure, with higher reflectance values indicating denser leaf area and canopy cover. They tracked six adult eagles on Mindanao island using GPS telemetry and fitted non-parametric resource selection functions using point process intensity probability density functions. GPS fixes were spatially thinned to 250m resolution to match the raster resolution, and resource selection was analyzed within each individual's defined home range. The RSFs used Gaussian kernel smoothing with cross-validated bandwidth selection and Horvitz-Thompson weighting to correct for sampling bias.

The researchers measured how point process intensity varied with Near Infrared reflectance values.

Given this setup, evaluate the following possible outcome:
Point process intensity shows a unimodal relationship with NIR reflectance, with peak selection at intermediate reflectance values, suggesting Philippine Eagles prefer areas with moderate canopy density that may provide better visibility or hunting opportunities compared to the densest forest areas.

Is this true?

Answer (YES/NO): NO